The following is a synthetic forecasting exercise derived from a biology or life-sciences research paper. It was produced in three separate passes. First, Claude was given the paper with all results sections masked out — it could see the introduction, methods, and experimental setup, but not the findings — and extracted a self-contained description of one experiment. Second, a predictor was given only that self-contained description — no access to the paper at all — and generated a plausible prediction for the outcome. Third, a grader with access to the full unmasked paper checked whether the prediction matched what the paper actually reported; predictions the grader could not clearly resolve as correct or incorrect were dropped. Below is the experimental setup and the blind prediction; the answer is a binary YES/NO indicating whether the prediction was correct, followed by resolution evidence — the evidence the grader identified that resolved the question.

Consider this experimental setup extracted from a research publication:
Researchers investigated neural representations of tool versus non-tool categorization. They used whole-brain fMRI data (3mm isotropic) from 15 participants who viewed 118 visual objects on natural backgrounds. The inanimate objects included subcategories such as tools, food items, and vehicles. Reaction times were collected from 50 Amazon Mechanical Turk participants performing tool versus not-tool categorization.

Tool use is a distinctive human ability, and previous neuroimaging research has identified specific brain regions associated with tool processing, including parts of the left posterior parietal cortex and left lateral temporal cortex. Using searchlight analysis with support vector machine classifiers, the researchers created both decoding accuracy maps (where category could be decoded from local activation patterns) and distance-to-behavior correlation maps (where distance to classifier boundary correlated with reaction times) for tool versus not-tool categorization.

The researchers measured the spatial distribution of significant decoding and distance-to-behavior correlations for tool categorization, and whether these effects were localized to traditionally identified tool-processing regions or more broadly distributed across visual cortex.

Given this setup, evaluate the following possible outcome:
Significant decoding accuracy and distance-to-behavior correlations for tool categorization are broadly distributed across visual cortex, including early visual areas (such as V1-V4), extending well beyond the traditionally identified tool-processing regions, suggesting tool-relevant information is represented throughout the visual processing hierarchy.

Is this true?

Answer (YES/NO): NO